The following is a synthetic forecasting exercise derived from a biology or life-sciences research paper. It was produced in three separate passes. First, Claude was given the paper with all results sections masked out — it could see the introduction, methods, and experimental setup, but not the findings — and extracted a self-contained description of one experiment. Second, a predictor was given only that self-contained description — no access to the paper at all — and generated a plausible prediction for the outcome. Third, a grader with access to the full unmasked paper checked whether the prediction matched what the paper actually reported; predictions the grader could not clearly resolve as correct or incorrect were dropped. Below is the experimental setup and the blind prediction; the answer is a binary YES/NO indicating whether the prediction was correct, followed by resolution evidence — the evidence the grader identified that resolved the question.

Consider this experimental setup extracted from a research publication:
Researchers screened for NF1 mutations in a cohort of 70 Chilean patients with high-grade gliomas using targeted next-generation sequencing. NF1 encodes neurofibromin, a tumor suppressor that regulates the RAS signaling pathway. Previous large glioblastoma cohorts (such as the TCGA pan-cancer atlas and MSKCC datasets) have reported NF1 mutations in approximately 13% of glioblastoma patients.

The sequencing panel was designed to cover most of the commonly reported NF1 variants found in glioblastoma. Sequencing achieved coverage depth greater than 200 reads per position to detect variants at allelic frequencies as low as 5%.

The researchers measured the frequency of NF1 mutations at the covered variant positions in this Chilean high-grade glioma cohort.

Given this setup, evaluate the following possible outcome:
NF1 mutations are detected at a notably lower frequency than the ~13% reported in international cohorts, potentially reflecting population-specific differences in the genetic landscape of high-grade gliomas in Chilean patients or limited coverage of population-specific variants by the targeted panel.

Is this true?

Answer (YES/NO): YES